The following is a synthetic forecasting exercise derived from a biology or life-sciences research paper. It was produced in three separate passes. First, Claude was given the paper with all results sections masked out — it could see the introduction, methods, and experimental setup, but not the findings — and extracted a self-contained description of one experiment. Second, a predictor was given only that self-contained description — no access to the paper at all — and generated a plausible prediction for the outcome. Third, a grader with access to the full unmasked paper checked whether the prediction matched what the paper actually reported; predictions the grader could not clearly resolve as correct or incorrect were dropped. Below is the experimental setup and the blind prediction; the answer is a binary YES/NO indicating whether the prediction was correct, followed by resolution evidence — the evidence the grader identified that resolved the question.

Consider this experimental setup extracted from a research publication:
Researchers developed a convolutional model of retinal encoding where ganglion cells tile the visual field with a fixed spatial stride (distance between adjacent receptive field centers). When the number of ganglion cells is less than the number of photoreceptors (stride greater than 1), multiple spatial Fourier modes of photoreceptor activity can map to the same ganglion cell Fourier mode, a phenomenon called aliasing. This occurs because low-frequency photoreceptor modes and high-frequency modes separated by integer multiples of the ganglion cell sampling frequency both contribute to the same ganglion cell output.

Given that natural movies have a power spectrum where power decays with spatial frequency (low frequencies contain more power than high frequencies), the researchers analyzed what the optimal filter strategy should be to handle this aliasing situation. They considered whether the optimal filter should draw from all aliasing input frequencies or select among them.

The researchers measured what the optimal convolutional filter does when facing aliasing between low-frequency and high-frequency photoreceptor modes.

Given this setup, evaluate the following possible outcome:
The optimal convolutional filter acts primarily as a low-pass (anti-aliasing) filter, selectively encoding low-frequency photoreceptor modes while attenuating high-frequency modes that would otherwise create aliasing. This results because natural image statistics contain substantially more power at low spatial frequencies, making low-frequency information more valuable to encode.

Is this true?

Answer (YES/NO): YES